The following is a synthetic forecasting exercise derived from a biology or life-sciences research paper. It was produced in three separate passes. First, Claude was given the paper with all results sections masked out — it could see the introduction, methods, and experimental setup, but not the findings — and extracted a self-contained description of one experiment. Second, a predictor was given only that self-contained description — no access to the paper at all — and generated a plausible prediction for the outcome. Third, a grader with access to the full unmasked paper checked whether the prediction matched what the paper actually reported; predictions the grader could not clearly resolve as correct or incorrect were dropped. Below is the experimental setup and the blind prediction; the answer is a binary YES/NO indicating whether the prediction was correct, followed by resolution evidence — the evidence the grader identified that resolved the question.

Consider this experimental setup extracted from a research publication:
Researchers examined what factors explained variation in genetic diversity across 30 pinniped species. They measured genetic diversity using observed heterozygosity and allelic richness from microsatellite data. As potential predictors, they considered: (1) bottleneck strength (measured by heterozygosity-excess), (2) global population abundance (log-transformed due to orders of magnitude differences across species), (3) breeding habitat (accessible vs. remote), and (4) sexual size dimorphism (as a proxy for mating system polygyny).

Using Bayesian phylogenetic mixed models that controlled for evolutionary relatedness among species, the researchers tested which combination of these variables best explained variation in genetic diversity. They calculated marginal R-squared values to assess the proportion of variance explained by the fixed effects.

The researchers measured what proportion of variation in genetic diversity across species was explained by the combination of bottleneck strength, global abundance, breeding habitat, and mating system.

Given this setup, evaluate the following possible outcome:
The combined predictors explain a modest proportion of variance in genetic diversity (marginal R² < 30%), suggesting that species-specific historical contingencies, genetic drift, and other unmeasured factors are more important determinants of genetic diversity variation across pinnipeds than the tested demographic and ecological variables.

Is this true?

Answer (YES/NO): NO